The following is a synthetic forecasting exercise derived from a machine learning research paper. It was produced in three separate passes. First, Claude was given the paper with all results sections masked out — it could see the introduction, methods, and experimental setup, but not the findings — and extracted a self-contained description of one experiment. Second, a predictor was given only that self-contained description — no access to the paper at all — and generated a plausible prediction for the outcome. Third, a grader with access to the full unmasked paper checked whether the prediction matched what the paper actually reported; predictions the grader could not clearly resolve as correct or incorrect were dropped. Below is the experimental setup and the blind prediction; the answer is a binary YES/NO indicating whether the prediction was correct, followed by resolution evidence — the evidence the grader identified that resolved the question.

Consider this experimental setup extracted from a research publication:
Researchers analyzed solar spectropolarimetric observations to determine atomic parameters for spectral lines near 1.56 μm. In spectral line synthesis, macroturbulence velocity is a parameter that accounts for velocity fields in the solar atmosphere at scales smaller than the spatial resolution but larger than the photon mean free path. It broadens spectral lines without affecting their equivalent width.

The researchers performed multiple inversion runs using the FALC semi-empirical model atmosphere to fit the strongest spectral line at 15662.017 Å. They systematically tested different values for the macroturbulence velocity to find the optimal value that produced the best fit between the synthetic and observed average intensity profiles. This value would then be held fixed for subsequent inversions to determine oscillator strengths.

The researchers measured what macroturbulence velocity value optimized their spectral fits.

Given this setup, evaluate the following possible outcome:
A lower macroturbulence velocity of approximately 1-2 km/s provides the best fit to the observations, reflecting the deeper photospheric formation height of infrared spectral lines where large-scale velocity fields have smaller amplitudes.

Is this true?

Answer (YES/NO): NO